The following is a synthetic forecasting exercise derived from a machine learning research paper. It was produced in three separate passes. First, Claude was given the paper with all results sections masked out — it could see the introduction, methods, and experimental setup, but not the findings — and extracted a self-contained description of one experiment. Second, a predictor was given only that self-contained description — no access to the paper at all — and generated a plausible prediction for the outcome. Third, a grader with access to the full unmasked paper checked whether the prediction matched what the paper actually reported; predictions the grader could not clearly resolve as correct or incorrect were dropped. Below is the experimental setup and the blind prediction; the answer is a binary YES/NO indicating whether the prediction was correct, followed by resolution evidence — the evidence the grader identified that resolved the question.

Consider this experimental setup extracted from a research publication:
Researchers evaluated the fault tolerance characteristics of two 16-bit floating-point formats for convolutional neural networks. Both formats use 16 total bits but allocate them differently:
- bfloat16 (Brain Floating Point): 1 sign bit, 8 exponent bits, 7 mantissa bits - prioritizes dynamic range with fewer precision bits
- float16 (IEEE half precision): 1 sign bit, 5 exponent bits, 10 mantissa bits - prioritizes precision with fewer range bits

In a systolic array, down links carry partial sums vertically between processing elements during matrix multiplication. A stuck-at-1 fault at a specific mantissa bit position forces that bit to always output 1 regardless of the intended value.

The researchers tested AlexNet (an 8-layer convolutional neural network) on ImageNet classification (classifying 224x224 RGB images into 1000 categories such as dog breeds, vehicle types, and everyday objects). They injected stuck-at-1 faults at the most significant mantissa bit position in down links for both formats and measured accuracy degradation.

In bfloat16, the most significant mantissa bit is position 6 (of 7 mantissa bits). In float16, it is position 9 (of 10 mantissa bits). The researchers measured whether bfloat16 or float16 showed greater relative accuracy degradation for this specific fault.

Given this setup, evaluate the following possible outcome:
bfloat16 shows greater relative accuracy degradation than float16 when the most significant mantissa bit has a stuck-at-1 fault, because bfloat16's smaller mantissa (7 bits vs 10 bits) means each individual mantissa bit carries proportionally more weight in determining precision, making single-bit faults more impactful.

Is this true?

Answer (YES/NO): NO